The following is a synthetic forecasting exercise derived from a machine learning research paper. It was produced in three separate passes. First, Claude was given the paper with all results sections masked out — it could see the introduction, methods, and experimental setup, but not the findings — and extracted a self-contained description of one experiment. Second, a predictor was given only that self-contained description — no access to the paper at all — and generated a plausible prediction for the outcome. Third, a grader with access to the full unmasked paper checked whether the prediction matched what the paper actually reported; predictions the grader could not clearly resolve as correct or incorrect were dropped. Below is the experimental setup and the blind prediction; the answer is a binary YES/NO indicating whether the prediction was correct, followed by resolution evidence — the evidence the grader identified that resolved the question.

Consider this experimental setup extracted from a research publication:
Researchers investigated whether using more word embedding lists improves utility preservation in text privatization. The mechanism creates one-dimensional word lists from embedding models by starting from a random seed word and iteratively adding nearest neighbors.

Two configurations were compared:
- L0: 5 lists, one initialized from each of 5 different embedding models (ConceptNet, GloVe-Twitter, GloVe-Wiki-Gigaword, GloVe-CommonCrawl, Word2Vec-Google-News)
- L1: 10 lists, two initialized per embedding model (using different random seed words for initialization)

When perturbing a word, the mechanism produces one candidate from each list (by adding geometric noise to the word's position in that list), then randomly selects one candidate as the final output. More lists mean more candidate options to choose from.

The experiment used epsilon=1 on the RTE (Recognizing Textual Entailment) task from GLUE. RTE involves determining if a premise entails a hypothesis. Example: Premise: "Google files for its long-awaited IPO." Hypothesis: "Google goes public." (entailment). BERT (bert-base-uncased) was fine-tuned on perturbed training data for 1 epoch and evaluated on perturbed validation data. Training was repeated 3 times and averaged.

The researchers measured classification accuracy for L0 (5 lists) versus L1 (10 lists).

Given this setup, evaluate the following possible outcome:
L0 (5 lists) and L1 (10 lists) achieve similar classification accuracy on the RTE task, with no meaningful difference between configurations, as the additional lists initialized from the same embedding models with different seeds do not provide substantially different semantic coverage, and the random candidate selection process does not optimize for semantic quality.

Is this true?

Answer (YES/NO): NO